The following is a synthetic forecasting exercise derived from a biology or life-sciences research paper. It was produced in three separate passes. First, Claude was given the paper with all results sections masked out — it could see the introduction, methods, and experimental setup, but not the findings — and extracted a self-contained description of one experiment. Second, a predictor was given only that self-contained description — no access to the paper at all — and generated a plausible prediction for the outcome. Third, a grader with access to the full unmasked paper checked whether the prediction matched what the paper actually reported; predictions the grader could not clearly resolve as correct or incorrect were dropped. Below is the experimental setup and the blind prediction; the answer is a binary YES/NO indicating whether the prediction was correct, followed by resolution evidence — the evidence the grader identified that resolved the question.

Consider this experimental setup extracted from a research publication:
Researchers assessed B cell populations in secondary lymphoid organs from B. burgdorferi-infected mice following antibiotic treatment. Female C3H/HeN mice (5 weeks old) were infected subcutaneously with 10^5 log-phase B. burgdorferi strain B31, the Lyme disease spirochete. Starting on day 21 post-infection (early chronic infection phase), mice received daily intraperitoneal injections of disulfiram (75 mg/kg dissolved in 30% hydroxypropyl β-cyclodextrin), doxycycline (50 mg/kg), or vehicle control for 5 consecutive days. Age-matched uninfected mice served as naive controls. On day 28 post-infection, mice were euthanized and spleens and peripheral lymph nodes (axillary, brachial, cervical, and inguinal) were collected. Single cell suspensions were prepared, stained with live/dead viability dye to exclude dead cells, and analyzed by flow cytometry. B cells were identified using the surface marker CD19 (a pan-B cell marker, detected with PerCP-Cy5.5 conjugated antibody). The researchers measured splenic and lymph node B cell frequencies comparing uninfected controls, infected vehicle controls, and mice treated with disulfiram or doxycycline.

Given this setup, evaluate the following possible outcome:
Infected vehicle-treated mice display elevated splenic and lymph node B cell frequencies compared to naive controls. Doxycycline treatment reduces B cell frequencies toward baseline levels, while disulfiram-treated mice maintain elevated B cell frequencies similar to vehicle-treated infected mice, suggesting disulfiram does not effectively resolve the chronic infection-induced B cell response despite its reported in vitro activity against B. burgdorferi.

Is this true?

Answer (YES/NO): NO